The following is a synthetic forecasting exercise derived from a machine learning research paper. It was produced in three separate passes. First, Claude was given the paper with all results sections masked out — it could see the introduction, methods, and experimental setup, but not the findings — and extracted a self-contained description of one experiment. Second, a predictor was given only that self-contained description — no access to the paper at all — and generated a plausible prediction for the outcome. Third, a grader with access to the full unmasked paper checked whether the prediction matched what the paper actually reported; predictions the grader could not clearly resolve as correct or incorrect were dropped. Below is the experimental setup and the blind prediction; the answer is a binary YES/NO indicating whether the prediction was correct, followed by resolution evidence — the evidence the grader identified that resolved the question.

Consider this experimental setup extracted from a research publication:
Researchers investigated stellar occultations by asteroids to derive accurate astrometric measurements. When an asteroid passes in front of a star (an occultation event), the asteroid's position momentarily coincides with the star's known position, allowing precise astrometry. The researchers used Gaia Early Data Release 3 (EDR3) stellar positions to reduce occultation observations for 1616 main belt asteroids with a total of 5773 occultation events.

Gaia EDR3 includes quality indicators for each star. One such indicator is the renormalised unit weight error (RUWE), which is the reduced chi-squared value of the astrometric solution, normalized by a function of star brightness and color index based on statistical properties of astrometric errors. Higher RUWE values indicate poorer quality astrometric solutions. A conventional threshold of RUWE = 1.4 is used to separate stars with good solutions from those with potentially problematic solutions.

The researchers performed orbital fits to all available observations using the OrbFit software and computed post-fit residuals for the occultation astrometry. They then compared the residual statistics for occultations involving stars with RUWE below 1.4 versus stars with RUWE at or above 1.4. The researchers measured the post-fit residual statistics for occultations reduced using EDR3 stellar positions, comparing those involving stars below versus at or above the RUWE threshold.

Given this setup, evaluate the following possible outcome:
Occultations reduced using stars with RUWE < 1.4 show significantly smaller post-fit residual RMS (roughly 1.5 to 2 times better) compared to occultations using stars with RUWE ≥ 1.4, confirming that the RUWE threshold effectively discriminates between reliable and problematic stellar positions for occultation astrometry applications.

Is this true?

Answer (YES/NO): NO